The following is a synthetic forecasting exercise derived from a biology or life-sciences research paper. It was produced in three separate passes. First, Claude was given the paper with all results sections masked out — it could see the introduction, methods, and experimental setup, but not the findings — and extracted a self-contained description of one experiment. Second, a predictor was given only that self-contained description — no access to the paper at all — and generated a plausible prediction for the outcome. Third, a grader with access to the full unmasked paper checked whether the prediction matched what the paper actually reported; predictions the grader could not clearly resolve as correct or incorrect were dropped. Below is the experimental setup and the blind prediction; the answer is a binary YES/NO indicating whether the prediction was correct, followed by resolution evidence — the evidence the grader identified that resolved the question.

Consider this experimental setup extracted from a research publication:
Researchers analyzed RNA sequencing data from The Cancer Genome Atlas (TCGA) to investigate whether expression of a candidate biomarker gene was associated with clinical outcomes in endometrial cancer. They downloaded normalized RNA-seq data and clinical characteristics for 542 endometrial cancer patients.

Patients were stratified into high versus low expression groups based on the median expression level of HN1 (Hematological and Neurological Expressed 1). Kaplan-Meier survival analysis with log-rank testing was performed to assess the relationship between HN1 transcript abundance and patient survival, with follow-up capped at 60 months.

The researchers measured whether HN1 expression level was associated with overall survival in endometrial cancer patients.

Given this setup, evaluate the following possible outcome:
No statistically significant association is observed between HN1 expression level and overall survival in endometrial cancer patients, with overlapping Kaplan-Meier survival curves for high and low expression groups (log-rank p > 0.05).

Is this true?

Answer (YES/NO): NO